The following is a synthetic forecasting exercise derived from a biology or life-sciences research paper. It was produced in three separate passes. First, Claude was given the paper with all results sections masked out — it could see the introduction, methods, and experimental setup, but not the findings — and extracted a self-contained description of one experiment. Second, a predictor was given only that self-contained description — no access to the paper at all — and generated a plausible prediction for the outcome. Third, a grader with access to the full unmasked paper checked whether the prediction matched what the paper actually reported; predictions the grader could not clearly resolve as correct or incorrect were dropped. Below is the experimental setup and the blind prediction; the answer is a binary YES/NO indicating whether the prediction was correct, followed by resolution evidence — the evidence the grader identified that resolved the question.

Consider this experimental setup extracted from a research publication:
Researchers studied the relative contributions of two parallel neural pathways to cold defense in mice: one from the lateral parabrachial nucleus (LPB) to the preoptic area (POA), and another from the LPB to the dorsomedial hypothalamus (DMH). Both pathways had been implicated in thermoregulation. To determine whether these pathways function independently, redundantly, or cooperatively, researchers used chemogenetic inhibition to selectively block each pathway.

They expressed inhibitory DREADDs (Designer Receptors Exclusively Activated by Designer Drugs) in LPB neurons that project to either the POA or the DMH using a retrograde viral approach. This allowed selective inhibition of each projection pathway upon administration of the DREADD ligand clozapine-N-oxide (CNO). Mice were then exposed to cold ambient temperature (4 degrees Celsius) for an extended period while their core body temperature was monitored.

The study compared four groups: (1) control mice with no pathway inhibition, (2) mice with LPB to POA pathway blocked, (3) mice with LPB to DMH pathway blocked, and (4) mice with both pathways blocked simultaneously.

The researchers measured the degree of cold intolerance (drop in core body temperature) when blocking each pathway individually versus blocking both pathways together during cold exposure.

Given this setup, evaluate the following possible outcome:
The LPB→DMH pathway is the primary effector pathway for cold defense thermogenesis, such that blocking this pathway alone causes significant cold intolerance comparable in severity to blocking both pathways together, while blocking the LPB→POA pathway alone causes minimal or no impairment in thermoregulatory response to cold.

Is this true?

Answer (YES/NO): NO